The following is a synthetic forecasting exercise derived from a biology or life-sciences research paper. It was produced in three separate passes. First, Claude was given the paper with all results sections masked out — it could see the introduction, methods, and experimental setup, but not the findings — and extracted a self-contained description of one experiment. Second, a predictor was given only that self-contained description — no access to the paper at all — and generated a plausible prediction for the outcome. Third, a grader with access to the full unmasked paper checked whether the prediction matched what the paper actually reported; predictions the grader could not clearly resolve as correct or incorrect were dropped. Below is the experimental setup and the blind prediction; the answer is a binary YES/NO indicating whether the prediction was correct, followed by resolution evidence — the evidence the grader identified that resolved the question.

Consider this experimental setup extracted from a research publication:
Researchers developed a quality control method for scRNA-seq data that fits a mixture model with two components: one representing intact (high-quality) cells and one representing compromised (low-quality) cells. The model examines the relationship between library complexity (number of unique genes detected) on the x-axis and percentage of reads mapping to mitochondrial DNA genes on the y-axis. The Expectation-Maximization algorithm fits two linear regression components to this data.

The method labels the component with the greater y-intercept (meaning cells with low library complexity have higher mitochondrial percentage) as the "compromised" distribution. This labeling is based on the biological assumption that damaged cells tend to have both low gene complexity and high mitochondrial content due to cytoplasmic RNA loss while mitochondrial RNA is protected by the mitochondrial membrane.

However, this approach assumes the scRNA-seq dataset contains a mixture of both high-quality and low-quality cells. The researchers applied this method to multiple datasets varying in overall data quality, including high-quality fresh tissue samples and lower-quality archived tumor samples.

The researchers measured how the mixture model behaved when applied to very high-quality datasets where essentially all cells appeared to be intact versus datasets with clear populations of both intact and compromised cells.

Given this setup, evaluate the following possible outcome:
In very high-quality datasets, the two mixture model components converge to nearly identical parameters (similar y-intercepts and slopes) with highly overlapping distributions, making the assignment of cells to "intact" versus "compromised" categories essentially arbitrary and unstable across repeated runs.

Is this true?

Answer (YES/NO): YES